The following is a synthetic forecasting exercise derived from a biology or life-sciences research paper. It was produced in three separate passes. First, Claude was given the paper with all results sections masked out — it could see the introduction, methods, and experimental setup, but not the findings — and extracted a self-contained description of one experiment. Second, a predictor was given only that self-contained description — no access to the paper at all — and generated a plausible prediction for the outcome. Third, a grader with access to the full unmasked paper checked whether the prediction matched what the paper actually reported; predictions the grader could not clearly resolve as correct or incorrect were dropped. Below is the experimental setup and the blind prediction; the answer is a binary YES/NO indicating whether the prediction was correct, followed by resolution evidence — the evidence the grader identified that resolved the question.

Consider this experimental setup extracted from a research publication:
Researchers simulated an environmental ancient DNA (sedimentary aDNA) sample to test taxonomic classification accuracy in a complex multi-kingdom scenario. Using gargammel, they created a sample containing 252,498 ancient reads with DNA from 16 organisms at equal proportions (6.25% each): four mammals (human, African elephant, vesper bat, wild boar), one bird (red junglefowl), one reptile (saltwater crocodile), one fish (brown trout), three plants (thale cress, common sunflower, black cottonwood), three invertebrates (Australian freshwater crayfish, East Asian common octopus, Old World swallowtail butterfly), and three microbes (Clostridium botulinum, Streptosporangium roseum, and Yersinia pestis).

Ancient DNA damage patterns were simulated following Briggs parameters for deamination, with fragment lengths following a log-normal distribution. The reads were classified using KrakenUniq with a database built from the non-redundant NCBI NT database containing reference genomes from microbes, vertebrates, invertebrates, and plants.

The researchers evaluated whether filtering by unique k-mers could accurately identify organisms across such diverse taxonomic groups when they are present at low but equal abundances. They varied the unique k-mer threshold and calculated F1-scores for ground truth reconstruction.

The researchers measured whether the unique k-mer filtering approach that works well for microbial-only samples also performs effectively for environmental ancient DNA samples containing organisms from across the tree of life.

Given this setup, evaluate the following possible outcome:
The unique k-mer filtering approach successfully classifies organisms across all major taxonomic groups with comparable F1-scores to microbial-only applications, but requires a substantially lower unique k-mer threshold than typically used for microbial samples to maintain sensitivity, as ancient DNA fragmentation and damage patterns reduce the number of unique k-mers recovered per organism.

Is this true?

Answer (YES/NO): NO